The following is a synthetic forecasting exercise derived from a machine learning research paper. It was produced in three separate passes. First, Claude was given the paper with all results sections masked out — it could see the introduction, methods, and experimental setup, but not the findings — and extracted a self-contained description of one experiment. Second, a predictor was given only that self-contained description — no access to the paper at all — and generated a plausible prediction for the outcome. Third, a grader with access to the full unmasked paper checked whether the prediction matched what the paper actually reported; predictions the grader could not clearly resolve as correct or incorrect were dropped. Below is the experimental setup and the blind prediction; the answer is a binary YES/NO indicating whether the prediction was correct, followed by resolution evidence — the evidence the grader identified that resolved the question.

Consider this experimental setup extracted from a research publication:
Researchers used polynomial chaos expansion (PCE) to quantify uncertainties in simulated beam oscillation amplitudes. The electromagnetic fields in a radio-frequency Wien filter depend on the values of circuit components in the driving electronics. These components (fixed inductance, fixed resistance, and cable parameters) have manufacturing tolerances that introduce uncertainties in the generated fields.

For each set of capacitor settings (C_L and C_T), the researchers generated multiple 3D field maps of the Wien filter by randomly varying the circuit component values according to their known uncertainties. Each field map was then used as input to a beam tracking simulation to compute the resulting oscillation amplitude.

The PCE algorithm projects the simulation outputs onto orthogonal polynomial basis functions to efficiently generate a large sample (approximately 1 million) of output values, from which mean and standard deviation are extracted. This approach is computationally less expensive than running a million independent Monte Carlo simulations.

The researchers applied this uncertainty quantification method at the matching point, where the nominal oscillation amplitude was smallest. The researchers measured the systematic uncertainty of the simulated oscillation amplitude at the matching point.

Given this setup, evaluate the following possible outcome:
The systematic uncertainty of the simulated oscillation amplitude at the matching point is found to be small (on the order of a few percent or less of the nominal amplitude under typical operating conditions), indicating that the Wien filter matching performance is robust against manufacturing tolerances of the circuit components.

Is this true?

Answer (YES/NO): NO